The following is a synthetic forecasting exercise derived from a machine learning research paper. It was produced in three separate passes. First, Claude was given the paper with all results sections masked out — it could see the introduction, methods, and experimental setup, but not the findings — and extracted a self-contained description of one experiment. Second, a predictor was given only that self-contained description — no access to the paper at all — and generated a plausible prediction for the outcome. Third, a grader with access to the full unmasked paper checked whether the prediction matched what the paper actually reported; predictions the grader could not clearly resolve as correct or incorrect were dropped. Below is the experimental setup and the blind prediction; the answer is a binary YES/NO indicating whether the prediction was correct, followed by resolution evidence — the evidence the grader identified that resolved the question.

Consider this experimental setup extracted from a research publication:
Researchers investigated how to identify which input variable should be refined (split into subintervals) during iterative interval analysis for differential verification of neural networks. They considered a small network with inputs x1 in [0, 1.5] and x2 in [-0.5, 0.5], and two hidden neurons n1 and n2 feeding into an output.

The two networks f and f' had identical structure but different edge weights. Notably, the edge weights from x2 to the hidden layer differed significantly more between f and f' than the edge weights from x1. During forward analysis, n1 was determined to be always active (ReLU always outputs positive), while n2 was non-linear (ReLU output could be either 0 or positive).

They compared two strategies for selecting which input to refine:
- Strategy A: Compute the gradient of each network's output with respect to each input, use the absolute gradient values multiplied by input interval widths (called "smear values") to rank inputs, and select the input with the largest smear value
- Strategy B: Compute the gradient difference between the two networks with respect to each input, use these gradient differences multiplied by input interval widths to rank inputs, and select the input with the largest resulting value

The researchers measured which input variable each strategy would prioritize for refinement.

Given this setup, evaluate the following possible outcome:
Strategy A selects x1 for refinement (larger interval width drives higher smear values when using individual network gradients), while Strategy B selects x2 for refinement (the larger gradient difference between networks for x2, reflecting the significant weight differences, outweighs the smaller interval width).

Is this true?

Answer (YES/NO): YES